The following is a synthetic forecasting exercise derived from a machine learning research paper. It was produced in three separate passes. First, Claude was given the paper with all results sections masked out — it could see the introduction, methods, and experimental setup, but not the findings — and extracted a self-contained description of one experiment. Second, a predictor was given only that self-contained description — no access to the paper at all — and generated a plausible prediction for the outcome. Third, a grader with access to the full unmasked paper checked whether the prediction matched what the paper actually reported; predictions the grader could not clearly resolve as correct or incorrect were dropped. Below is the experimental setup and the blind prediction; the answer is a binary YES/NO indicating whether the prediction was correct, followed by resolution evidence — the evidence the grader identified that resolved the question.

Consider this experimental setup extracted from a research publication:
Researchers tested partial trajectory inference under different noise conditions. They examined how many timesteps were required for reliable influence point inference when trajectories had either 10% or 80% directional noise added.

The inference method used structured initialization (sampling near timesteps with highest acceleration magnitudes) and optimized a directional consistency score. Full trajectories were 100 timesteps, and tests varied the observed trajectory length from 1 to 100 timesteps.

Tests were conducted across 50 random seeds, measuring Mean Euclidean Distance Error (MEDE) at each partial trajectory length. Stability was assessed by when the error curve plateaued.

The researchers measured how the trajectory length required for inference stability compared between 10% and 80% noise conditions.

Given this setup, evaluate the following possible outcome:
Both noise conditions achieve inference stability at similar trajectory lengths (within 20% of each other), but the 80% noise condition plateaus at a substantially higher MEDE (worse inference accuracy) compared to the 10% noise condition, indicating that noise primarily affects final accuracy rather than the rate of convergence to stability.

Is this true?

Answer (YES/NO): NO